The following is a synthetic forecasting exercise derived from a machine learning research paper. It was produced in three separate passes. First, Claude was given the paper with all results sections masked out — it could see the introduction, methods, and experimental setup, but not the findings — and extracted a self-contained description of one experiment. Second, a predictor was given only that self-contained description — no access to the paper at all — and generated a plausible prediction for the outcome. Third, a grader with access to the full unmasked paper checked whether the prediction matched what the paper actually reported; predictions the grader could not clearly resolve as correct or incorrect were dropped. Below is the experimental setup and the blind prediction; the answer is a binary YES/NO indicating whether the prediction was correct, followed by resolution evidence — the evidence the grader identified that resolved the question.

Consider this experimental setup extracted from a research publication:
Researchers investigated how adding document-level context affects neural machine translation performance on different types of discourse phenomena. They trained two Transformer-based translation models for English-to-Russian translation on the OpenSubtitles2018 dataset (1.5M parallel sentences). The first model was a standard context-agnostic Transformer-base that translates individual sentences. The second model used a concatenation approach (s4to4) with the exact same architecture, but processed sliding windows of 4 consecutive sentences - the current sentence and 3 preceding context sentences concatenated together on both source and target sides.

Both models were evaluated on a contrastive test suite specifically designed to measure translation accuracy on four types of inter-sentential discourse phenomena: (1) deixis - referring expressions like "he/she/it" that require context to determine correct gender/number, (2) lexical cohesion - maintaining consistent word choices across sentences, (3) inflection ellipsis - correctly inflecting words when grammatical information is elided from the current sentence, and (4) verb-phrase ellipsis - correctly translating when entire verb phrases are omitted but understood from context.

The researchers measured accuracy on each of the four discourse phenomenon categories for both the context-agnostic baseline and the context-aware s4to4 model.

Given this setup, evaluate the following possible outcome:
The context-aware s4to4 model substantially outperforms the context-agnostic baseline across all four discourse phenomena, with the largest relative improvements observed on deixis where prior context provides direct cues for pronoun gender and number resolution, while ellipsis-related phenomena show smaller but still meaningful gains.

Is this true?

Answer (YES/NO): NO